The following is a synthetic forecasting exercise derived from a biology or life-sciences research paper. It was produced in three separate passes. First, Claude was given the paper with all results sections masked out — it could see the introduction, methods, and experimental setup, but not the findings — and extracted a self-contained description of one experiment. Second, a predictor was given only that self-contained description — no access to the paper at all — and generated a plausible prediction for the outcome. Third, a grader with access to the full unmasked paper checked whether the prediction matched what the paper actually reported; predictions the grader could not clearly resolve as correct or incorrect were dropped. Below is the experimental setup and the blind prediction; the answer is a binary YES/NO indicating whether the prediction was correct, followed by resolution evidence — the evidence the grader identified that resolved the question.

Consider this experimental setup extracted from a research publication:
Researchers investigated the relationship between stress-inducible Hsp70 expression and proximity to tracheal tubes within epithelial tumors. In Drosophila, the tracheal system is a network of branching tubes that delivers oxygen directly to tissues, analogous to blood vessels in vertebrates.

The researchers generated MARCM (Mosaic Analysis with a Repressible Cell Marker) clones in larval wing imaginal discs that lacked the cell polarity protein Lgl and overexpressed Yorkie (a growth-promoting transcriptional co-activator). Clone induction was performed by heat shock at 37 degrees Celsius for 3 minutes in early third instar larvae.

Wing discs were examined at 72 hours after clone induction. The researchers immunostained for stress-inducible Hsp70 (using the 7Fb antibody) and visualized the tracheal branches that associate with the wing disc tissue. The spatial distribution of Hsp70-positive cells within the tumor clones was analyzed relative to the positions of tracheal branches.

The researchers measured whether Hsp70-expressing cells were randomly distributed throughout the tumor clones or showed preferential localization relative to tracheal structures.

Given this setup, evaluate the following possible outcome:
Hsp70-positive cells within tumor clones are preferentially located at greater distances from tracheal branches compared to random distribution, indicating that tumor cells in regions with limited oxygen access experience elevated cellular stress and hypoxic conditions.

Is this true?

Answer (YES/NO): NO